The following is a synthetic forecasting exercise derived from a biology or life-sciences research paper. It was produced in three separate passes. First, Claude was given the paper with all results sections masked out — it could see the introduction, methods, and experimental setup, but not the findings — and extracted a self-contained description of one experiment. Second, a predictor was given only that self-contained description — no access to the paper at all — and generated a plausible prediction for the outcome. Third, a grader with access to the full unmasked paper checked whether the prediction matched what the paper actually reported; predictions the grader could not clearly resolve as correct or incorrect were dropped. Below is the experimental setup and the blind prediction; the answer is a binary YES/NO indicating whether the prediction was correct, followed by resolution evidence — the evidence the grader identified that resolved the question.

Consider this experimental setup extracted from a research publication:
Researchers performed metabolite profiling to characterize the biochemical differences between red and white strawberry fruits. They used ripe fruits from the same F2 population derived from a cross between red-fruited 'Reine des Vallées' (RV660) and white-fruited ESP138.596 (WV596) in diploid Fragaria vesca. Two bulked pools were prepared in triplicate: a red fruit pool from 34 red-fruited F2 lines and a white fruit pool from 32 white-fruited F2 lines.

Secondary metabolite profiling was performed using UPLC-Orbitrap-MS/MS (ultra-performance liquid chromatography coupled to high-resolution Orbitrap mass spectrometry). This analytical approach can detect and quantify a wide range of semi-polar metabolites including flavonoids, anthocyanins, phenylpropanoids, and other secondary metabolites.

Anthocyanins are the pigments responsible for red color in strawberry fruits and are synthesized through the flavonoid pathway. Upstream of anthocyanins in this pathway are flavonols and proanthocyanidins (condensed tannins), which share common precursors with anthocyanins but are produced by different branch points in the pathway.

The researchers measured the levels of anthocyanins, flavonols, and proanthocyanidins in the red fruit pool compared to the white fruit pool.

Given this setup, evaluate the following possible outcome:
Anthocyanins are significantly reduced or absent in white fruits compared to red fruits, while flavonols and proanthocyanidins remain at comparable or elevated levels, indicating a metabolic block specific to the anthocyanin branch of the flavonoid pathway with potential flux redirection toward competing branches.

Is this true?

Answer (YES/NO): NO